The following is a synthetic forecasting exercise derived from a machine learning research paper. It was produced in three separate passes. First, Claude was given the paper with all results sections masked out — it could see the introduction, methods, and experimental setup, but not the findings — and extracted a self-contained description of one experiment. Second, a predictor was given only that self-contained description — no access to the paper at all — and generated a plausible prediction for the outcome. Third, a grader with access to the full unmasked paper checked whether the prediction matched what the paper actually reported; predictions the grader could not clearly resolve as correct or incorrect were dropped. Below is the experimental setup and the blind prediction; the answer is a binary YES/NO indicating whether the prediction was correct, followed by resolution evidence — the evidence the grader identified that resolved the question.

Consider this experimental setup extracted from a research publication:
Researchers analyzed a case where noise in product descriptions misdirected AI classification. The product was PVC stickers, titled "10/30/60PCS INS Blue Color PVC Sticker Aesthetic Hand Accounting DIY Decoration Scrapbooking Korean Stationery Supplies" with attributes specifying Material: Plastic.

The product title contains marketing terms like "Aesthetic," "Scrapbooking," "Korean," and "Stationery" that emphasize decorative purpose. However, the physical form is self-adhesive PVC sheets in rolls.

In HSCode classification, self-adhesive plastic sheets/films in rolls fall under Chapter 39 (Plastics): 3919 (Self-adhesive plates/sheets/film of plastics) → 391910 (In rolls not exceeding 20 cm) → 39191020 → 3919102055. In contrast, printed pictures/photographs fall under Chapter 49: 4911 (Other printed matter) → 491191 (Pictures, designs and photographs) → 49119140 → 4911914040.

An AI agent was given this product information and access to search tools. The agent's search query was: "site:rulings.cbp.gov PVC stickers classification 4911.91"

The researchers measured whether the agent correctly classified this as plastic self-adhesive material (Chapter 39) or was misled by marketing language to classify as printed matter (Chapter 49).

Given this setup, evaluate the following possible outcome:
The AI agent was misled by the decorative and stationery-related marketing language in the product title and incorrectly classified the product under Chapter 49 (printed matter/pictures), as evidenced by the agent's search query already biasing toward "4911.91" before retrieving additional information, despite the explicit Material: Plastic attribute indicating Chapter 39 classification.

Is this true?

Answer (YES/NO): YES